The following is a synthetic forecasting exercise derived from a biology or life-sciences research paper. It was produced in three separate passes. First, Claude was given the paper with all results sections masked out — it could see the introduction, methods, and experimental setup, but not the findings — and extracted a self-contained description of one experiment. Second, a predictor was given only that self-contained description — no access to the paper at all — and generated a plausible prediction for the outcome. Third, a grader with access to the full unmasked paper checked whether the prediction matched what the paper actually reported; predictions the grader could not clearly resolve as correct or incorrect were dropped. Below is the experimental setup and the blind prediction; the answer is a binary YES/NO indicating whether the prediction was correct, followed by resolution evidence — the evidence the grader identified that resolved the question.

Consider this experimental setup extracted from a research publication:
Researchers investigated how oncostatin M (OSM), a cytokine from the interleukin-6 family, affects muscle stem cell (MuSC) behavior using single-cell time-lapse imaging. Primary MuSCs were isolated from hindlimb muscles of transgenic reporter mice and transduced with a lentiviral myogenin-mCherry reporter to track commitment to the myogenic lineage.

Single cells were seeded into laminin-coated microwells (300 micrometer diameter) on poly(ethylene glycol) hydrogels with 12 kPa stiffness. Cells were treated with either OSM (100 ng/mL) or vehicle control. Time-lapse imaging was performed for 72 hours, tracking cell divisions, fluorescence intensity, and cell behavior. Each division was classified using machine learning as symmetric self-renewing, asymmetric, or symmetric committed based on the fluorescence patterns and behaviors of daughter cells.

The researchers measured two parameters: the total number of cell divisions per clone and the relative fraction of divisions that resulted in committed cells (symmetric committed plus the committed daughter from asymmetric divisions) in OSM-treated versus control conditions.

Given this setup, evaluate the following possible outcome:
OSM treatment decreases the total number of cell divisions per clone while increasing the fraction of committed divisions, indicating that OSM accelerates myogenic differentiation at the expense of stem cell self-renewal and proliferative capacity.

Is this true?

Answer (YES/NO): NO